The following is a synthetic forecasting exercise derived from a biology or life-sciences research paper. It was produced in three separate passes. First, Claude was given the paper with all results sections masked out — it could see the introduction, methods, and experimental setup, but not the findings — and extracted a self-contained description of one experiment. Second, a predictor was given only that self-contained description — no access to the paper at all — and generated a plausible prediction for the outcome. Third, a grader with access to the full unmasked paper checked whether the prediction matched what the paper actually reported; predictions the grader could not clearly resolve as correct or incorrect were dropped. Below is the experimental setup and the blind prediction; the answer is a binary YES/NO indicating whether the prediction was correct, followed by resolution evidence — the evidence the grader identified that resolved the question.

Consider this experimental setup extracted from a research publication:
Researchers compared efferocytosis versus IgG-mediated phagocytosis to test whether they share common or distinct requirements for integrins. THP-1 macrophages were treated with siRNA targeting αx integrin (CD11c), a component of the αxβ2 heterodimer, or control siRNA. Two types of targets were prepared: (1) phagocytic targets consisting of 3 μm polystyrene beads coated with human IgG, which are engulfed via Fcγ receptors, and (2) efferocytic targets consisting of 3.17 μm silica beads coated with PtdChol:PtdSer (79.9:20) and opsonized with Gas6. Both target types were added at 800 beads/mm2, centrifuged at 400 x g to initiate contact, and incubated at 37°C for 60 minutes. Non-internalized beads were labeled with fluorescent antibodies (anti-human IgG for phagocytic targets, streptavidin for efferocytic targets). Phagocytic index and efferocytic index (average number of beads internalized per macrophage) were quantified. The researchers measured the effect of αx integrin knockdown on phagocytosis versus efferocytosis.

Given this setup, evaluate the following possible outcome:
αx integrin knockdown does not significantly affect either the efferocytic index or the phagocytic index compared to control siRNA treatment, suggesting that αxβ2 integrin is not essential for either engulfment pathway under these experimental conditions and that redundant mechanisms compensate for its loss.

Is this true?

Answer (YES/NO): NO